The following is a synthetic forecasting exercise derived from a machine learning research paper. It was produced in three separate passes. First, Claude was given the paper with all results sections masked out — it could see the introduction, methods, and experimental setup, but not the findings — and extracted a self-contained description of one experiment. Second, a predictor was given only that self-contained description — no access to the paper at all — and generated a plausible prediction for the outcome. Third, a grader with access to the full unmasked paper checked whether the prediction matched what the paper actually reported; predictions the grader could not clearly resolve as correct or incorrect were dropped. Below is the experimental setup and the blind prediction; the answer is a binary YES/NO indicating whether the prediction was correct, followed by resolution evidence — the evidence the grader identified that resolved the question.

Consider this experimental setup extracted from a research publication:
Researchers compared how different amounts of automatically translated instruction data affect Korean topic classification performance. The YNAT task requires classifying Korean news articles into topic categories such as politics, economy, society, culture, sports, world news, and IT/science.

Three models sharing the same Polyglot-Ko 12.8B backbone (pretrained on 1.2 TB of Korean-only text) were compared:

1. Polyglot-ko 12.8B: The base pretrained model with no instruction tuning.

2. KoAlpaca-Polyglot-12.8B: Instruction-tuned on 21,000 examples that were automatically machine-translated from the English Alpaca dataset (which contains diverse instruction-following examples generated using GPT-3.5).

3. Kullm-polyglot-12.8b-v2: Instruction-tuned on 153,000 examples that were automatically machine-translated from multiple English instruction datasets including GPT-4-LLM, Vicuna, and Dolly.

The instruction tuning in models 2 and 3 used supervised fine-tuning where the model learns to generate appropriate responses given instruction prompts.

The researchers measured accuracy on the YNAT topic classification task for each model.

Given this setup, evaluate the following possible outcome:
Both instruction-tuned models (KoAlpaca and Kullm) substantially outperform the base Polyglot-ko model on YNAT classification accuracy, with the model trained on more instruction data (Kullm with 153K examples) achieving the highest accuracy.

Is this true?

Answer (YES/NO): NO